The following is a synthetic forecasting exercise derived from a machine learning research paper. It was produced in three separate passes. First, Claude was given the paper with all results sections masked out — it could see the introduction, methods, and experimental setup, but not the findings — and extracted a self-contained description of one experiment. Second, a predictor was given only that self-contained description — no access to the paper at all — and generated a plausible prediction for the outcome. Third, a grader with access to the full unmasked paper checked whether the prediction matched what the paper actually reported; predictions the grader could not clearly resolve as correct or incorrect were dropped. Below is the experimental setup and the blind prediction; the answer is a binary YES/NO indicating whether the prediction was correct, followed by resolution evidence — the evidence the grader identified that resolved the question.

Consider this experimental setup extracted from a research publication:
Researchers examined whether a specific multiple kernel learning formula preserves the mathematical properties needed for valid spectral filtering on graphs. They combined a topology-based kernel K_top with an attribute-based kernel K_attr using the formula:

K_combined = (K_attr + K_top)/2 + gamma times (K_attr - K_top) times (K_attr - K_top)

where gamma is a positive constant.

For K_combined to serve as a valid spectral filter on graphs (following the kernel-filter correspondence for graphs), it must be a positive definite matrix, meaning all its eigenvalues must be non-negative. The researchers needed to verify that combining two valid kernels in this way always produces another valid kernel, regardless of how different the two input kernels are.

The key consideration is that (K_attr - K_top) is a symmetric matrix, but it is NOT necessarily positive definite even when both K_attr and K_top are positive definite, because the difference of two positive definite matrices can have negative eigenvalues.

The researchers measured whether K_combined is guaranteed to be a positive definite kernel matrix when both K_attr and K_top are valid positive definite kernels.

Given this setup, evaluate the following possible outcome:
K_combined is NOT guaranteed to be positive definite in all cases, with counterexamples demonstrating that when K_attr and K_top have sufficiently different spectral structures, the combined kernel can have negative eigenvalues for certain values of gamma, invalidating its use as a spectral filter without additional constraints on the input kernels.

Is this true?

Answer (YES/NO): NO